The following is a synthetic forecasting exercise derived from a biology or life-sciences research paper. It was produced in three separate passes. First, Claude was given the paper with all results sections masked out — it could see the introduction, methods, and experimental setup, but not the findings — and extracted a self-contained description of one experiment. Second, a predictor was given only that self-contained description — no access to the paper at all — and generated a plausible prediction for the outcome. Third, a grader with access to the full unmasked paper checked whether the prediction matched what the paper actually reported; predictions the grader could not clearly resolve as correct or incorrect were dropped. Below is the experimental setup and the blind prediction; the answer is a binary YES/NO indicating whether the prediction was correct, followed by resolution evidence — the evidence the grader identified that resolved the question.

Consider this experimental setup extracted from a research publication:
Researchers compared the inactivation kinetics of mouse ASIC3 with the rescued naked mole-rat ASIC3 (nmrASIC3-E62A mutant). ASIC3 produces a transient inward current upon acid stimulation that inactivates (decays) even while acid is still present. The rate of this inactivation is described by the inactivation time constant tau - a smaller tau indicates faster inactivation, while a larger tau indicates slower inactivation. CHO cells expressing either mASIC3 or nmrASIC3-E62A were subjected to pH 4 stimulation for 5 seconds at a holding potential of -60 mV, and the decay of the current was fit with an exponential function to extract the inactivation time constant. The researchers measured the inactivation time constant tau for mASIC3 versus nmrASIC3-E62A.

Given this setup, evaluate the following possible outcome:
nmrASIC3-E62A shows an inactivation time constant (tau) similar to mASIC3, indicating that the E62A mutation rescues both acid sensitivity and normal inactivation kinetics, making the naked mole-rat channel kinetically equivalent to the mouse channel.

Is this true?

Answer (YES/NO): NO